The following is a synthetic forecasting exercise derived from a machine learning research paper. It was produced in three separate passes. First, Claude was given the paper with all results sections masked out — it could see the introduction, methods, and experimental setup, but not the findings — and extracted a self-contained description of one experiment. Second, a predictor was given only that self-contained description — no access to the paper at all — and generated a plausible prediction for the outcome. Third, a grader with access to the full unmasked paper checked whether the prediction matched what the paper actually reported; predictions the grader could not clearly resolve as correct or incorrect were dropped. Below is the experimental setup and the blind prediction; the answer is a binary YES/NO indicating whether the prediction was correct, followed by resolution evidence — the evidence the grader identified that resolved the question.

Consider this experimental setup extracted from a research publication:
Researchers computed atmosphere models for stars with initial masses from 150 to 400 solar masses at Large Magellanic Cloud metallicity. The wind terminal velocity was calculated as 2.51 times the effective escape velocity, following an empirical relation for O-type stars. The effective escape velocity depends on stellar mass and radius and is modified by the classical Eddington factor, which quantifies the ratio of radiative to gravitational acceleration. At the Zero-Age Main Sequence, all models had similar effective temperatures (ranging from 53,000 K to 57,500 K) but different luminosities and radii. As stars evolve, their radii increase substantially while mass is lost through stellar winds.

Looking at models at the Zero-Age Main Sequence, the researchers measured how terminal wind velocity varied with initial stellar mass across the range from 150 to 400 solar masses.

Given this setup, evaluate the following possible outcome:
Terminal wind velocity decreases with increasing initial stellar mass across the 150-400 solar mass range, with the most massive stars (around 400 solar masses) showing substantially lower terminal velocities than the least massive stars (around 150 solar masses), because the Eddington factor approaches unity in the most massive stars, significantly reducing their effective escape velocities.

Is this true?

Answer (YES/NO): NO